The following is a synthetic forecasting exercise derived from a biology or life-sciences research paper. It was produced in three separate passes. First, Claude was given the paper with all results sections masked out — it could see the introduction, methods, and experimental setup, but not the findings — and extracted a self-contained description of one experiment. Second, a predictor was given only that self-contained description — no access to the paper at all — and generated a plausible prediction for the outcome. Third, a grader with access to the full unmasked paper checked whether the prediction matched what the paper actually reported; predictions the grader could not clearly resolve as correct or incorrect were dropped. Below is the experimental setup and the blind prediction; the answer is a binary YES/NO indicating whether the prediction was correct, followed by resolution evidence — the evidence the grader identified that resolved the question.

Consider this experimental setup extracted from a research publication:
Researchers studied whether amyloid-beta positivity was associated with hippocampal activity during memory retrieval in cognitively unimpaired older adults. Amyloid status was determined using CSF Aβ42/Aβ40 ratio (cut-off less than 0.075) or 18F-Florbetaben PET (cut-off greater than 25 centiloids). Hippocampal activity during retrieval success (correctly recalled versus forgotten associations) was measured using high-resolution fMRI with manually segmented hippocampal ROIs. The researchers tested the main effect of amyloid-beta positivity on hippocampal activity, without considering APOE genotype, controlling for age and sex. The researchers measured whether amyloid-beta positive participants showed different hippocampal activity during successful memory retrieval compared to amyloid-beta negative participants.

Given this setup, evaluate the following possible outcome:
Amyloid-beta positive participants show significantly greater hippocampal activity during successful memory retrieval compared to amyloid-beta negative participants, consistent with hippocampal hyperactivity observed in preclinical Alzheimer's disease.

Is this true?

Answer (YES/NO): NO